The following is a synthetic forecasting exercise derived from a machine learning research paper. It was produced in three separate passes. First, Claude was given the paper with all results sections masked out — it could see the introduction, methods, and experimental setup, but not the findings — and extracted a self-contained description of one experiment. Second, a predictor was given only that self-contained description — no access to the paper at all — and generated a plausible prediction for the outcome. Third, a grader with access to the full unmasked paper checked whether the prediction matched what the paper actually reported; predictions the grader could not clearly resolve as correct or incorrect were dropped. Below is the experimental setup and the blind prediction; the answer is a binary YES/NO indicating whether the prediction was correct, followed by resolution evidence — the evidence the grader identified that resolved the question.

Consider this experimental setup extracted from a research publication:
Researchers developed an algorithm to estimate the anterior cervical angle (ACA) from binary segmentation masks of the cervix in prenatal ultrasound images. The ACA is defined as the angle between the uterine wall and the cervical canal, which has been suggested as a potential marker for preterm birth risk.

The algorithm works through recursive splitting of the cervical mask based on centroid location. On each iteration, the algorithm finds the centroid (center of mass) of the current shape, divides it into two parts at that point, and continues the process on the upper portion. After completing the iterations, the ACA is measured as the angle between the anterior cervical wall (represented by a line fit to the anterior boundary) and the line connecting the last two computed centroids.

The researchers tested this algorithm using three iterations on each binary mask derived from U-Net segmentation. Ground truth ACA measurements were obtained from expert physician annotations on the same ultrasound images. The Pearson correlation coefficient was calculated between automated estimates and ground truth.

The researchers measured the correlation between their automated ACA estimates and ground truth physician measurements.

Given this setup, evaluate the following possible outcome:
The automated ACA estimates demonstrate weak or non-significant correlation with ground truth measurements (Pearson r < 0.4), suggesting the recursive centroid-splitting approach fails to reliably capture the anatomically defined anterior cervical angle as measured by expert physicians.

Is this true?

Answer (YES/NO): NO